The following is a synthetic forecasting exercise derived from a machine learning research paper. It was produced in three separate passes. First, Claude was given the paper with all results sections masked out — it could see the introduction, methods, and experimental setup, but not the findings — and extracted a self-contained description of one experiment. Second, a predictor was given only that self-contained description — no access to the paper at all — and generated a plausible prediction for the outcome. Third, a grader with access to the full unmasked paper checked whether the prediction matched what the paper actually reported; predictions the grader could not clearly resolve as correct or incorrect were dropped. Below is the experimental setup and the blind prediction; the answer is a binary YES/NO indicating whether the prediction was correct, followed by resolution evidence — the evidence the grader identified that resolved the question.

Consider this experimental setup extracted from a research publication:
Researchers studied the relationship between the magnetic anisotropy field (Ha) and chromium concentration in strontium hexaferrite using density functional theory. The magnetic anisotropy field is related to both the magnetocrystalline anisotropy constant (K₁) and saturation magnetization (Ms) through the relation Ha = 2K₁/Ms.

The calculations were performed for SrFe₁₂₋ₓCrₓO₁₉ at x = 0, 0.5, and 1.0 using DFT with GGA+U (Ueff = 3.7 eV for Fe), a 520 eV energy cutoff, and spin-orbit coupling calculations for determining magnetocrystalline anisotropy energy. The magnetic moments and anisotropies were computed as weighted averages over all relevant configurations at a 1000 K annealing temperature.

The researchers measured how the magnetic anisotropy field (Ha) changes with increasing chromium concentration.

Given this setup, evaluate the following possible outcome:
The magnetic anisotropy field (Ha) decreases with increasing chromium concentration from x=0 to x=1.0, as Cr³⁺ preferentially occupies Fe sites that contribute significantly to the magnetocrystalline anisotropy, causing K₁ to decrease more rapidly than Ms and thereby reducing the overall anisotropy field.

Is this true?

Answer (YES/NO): NO